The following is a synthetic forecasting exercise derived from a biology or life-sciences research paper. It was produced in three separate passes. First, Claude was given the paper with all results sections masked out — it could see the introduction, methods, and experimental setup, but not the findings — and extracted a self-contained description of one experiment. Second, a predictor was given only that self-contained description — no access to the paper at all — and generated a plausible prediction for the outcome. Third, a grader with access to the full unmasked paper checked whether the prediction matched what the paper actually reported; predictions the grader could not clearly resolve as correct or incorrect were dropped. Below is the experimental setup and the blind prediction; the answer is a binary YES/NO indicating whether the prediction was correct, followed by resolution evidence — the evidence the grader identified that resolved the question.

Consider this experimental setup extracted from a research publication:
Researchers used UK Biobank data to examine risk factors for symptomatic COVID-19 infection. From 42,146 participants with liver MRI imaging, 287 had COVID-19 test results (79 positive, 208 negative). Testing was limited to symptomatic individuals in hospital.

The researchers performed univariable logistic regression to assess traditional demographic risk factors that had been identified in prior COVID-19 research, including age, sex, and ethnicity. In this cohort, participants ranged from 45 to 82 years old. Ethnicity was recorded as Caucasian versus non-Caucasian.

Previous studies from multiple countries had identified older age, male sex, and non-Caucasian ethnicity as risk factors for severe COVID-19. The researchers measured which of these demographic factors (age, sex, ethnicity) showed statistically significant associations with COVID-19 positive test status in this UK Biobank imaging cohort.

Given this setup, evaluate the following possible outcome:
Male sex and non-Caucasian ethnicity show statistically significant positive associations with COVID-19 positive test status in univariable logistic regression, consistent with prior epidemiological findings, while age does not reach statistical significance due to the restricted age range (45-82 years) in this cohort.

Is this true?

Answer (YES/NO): NO